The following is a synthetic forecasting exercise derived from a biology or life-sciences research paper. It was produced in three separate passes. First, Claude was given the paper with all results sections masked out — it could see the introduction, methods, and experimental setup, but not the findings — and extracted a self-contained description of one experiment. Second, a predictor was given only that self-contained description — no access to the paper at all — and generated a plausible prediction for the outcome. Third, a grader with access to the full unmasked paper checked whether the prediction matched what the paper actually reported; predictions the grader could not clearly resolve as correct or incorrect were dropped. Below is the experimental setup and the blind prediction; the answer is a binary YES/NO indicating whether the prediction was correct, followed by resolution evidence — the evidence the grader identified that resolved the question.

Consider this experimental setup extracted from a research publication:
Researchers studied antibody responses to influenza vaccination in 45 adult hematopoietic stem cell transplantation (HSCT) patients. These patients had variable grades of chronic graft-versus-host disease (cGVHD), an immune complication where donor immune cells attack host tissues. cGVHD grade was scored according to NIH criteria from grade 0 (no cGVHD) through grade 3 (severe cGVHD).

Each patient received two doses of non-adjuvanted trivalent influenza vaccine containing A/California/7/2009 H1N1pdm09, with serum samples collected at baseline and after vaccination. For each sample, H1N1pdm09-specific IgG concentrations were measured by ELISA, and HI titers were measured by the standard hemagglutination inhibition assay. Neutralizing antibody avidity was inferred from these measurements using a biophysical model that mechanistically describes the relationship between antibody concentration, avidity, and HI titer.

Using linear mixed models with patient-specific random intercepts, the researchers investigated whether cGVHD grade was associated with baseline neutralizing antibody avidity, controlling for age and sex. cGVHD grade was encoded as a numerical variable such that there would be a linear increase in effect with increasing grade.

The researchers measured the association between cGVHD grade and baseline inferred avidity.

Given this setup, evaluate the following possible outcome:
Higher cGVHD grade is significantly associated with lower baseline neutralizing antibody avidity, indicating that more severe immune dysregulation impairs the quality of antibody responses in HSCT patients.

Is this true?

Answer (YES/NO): NO